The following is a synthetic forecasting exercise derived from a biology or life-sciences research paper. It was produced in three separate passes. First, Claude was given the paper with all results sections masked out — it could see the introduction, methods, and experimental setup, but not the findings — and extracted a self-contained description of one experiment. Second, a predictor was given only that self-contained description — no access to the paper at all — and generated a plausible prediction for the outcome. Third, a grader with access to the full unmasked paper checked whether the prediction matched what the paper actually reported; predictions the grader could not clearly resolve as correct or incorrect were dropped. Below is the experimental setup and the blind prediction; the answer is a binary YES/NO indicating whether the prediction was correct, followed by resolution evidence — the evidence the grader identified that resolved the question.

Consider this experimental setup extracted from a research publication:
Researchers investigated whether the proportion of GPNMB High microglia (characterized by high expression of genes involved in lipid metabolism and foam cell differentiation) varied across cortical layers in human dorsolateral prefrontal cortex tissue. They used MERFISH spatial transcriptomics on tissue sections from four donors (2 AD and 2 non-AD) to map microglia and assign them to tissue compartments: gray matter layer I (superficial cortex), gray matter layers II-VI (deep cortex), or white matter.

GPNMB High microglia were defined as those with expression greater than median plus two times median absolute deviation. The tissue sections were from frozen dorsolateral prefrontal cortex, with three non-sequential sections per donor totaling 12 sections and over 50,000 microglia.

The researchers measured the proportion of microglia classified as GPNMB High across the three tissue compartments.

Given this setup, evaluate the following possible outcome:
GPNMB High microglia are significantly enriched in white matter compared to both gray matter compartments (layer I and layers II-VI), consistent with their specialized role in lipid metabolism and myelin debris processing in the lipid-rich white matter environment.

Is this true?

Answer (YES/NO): NO